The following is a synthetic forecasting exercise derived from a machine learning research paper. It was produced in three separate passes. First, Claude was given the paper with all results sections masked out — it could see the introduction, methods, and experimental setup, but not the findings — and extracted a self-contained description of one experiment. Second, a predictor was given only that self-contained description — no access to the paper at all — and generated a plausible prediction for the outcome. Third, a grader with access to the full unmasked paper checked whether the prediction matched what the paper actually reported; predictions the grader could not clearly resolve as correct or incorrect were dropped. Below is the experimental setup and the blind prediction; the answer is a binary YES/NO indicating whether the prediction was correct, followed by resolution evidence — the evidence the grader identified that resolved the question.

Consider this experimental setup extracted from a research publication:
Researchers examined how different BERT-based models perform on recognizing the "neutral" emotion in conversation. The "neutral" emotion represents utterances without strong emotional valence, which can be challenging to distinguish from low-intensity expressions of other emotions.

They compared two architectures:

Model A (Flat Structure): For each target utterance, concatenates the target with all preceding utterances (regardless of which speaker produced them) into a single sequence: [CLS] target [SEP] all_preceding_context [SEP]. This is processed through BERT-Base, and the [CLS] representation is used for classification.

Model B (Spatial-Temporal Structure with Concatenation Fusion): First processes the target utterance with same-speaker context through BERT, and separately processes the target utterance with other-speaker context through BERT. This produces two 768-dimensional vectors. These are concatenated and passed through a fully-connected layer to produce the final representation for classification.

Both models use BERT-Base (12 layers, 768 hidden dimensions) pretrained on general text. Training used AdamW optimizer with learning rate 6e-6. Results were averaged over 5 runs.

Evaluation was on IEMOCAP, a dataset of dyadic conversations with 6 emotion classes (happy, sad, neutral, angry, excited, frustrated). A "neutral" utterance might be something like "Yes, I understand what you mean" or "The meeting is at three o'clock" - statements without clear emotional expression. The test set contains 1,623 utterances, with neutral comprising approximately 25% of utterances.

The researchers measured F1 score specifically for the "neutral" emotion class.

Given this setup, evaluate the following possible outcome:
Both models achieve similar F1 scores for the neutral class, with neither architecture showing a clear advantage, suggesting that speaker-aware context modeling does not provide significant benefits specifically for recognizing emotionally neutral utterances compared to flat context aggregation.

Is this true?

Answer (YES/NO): NO